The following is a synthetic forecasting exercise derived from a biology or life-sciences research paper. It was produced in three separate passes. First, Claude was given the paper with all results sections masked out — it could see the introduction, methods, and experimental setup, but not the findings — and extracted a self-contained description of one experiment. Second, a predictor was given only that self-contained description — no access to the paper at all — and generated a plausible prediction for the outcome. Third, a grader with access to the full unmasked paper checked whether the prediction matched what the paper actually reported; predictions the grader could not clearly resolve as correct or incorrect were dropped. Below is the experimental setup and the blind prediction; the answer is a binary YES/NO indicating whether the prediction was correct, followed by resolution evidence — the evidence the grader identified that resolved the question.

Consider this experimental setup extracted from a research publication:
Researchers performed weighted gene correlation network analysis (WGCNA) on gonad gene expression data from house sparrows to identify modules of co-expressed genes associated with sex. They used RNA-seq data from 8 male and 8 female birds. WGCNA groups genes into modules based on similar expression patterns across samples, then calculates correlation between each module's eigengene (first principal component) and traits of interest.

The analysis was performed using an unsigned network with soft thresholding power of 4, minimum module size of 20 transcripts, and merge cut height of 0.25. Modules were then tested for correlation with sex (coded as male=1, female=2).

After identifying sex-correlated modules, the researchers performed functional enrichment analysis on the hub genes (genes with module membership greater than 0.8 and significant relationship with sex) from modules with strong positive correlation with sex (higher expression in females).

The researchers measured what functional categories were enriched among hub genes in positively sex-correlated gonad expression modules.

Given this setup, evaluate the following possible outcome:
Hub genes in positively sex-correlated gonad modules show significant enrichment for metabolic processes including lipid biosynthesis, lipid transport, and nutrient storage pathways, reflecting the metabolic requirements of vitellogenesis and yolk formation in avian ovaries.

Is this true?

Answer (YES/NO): NO